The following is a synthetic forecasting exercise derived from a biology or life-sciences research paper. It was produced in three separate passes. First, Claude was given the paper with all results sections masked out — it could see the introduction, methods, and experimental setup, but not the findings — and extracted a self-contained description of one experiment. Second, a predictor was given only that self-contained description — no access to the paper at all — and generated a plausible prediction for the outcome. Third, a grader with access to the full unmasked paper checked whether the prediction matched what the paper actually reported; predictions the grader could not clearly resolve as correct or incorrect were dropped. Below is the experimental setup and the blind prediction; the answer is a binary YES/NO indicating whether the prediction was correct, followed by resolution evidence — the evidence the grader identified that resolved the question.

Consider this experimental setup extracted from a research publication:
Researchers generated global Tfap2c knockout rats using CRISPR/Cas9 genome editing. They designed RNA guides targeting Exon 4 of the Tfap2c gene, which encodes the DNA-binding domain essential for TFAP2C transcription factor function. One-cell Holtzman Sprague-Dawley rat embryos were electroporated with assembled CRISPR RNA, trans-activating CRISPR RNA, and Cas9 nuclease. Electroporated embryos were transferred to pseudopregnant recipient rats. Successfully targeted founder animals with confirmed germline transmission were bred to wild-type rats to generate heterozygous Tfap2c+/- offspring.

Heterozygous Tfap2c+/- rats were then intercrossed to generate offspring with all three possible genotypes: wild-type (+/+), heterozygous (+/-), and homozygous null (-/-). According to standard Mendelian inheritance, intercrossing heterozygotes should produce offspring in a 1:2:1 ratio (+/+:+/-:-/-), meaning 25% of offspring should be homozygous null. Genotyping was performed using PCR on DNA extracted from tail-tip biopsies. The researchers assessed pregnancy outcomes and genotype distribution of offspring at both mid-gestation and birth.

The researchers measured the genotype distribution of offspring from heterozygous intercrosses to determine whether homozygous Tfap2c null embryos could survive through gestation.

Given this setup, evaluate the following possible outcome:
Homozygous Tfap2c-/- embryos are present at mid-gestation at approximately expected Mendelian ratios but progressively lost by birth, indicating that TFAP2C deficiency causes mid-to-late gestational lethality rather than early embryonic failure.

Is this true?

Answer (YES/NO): NO